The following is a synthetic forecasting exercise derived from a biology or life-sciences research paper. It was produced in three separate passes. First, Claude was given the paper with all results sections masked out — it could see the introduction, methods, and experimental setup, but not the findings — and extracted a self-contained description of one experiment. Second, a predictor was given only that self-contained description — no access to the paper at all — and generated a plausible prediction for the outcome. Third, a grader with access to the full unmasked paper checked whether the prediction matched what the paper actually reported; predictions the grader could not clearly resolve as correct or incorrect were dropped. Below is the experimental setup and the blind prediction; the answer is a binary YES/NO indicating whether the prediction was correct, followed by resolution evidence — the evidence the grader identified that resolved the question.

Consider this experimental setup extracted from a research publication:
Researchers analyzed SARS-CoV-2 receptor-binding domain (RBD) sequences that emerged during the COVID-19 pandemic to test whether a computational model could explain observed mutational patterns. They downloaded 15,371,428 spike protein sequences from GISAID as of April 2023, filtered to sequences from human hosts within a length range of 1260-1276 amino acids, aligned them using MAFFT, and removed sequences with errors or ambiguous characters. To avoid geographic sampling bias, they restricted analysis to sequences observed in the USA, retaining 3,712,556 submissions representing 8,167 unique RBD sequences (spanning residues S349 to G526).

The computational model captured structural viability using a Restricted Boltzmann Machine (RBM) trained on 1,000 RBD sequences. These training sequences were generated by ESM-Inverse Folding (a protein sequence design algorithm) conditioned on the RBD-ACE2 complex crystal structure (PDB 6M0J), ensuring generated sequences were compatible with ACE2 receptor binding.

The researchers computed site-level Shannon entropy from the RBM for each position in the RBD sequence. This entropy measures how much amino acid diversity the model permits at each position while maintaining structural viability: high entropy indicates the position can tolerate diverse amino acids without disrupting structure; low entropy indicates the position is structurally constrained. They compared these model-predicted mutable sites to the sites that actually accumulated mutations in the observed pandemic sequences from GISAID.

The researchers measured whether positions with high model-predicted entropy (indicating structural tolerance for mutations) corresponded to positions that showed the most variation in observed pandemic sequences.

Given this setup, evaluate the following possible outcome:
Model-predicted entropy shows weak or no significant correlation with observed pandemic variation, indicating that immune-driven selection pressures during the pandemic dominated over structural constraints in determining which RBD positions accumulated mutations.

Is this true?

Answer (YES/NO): NO